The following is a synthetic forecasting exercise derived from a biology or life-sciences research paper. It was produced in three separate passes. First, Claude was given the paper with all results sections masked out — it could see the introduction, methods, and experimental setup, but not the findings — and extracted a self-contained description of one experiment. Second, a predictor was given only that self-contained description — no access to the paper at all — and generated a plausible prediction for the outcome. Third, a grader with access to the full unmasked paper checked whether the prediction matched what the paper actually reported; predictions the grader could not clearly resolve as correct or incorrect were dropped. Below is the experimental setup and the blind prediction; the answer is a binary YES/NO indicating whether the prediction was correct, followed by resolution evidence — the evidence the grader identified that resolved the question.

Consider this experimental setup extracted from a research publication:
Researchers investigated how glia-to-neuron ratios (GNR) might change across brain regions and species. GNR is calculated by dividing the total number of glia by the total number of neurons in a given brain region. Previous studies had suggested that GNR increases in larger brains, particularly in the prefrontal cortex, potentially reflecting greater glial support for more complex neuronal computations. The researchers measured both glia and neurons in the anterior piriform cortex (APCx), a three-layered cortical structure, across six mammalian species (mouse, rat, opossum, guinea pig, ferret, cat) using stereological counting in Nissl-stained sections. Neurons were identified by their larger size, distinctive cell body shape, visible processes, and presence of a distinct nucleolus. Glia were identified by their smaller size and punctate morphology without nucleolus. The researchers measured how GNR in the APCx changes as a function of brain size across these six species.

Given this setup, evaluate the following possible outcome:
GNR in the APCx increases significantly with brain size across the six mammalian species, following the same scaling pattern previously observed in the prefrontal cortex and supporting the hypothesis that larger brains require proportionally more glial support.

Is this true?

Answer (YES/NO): YES